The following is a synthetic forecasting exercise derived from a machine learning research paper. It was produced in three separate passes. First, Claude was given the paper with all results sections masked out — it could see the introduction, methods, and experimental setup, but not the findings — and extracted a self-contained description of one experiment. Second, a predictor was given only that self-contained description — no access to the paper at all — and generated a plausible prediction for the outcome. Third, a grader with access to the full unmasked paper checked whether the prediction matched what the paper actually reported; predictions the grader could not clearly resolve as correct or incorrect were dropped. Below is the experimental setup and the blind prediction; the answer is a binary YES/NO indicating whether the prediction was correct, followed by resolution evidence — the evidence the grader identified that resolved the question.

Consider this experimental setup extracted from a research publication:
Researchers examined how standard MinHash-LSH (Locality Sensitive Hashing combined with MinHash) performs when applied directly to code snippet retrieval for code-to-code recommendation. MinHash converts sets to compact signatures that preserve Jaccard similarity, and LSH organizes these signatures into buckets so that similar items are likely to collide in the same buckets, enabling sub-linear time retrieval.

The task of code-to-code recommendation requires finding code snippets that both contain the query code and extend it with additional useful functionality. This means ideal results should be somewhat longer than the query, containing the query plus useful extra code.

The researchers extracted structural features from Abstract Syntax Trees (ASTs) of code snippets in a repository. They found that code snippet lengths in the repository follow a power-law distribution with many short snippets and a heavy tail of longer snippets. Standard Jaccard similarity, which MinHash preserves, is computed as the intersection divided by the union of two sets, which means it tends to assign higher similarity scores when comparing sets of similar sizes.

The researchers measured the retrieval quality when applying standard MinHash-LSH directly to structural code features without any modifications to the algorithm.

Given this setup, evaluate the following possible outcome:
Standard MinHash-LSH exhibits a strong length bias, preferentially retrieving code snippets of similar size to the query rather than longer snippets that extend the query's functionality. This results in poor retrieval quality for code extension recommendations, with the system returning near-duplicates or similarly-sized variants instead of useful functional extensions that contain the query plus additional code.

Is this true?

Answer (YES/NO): NO